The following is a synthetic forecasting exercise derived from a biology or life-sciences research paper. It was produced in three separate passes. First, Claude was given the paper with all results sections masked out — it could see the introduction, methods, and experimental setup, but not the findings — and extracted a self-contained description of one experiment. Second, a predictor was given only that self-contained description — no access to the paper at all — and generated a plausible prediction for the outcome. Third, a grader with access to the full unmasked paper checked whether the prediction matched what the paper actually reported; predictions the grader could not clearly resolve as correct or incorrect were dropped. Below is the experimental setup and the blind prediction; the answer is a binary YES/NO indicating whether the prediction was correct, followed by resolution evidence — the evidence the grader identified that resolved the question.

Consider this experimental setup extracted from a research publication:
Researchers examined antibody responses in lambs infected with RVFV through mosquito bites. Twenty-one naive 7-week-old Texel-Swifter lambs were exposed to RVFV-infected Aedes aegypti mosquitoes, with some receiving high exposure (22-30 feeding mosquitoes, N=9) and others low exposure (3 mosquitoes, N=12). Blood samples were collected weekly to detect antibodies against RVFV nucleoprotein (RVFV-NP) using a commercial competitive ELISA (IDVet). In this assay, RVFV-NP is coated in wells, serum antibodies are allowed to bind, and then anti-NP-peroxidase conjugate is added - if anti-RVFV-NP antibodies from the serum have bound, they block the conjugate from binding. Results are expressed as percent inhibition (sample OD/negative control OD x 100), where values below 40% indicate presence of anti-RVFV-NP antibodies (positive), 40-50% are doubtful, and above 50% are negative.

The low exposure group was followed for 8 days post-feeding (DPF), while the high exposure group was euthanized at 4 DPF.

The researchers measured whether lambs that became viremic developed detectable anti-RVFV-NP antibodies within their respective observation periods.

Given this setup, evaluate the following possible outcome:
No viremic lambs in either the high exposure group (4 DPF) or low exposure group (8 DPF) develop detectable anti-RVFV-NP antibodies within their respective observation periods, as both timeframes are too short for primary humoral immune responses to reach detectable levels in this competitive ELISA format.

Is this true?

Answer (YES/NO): NO